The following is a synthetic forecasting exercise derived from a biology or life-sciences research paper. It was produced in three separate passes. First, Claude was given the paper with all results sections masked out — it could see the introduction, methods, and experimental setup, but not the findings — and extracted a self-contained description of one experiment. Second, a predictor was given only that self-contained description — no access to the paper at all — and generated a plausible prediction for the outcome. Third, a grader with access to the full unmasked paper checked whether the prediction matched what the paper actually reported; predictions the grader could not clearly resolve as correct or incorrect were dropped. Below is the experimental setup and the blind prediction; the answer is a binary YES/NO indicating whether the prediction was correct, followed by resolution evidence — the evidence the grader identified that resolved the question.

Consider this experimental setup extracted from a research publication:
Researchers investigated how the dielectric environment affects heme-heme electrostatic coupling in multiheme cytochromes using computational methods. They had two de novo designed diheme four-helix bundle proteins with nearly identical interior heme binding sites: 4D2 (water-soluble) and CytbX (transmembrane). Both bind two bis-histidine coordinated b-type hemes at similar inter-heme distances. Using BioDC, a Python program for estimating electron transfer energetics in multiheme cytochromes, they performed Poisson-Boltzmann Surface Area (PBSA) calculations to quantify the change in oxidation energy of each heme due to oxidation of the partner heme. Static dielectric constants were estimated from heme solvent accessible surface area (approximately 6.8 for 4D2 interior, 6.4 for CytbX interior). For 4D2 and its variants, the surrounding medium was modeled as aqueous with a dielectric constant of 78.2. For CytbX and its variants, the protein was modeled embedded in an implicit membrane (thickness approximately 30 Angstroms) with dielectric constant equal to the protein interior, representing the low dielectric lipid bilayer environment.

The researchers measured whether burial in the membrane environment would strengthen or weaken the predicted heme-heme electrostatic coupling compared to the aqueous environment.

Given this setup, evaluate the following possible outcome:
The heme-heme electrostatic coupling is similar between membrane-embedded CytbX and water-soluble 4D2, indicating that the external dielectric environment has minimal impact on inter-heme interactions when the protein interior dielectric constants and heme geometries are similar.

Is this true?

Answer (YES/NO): NO